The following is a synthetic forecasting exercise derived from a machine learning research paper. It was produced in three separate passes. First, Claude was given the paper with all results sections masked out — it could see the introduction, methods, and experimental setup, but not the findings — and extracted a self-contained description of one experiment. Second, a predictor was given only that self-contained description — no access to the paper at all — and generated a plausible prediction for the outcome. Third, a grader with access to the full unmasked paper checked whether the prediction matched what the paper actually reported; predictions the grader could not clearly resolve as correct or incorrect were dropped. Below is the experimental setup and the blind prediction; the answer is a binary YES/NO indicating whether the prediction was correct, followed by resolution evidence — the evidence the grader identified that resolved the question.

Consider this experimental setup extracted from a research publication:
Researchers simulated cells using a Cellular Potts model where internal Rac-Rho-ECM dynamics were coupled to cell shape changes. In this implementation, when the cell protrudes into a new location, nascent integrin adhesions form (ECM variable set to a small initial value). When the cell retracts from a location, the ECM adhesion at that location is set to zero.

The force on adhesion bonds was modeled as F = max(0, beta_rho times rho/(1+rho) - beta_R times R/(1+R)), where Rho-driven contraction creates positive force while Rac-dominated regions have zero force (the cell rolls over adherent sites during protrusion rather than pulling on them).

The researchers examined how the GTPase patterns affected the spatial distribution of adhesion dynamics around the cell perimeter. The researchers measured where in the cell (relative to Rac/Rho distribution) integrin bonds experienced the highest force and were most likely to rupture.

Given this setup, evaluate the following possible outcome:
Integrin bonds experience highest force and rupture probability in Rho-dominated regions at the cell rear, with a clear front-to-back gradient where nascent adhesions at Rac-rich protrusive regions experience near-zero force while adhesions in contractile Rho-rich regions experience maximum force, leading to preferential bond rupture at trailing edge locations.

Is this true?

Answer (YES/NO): YES